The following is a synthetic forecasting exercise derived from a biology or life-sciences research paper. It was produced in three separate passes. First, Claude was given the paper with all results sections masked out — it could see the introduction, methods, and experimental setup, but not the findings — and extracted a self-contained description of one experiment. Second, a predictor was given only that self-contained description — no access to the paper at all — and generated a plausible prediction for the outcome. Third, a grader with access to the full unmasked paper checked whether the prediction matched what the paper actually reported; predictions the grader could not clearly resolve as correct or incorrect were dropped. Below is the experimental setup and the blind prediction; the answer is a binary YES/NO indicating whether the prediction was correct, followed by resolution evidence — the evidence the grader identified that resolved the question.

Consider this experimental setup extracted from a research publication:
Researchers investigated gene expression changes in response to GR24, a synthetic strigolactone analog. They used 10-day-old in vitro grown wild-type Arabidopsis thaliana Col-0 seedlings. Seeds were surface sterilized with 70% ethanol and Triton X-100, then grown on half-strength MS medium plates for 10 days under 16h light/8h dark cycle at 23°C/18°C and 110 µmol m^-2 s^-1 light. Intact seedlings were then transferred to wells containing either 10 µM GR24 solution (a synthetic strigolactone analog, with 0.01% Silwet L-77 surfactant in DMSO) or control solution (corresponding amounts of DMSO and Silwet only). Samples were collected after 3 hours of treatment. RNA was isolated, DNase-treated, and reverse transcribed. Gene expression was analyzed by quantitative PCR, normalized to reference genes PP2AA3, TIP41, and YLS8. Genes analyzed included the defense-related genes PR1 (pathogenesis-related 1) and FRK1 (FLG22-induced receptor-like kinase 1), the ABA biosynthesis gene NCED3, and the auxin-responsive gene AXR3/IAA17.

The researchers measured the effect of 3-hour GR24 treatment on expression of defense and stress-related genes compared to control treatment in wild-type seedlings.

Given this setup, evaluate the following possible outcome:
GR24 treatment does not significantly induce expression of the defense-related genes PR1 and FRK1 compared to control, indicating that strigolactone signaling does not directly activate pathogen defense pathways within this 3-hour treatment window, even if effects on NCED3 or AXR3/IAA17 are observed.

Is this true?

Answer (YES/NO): YES